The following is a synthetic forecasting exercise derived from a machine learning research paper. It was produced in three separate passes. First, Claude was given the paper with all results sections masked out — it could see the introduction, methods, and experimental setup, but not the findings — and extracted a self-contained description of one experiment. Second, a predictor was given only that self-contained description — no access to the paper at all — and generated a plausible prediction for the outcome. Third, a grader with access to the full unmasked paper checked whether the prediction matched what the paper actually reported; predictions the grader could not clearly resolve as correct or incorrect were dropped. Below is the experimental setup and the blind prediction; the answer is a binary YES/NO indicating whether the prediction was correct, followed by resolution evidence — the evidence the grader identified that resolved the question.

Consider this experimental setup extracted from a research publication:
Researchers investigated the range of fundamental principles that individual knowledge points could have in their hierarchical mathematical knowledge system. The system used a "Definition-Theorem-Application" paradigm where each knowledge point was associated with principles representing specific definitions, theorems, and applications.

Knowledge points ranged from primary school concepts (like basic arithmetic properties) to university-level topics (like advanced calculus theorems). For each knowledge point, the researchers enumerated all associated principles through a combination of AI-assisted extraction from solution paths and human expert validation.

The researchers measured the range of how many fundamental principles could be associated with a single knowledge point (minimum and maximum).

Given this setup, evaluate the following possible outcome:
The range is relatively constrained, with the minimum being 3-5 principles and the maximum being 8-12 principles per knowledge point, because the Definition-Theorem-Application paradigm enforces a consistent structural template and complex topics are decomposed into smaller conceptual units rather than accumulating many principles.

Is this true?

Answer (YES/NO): NO